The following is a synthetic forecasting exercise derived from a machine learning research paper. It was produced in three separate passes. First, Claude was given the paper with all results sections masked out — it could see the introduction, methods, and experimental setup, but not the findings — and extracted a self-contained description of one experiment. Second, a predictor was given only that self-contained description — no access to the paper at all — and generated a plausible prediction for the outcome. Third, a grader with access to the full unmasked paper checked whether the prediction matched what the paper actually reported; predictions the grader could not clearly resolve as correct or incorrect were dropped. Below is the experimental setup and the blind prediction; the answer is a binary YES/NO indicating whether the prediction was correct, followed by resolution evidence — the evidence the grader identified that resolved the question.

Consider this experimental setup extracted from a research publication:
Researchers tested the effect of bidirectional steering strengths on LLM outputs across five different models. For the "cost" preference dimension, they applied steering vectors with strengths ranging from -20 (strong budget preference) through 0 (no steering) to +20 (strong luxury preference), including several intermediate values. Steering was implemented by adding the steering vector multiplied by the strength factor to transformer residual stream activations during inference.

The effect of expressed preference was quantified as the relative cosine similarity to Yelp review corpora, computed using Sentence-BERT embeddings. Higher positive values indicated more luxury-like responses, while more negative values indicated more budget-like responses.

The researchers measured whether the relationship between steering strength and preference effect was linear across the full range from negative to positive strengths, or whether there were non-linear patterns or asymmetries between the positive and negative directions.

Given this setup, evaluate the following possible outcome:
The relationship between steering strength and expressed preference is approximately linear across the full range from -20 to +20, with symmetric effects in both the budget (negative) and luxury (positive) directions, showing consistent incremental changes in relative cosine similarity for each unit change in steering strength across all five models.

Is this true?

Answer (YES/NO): NO